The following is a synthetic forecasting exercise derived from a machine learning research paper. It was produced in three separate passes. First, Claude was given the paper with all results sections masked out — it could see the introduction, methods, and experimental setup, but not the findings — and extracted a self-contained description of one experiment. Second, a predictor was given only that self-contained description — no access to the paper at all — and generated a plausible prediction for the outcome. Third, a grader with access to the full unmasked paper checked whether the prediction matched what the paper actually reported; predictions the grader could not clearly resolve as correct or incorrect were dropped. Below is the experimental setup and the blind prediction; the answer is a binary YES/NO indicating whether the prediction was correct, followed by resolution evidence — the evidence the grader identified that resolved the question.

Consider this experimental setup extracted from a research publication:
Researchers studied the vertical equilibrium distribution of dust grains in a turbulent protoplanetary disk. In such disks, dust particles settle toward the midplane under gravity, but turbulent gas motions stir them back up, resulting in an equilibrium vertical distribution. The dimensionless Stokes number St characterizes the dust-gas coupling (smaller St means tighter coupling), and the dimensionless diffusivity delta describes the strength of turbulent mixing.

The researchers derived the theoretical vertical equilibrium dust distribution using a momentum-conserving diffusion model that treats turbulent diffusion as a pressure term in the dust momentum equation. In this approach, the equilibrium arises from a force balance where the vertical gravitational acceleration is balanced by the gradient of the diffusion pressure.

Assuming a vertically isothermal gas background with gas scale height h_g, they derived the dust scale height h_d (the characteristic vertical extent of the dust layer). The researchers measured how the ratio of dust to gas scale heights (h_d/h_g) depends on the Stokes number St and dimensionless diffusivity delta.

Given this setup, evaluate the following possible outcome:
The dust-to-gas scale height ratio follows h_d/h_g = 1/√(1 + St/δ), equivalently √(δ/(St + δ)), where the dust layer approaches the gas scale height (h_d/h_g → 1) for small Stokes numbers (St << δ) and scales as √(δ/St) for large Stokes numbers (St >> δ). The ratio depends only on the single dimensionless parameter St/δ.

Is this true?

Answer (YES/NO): YES